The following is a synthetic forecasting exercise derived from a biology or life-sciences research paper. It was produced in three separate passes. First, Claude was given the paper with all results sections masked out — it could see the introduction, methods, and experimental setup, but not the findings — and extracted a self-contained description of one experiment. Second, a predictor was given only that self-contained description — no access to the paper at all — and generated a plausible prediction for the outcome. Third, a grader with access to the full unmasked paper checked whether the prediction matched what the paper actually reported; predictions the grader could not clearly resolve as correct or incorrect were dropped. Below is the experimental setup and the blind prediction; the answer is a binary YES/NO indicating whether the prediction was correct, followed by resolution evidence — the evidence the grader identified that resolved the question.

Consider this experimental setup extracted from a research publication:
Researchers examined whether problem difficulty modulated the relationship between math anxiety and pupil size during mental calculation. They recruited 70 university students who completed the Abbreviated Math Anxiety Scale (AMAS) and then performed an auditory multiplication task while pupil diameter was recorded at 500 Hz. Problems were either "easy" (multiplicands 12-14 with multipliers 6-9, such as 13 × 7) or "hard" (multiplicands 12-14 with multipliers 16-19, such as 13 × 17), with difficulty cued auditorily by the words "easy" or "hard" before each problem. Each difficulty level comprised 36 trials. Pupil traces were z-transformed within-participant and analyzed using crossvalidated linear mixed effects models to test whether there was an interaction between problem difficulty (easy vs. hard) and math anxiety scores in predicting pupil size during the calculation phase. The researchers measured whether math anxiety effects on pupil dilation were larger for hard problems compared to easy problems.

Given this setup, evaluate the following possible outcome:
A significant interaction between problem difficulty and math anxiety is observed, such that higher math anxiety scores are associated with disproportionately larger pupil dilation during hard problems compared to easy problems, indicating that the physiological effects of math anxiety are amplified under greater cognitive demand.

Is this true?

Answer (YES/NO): NO